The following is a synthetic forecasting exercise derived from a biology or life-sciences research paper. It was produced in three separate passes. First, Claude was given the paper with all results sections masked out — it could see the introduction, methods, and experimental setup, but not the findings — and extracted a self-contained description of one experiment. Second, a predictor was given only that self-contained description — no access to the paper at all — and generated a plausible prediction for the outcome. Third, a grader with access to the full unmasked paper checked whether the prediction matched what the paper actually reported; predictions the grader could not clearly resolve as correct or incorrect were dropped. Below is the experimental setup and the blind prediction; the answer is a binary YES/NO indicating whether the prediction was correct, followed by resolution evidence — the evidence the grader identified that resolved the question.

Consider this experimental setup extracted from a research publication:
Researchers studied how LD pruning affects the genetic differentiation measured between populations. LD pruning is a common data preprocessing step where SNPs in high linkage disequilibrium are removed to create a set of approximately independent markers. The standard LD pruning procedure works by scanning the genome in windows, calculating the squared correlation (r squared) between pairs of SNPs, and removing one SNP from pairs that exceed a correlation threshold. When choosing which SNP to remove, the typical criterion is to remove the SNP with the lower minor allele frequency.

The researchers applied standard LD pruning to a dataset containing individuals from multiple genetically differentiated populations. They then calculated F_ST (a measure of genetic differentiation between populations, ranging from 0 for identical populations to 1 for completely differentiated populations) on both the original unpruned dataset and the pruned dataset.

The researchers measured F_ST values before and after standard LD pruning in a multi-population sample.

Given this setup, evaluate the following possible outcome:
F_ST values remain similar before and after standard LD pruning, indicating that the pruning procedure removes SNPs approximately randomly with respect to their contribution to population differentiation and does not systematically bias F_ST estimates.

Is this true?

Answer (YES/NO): NO